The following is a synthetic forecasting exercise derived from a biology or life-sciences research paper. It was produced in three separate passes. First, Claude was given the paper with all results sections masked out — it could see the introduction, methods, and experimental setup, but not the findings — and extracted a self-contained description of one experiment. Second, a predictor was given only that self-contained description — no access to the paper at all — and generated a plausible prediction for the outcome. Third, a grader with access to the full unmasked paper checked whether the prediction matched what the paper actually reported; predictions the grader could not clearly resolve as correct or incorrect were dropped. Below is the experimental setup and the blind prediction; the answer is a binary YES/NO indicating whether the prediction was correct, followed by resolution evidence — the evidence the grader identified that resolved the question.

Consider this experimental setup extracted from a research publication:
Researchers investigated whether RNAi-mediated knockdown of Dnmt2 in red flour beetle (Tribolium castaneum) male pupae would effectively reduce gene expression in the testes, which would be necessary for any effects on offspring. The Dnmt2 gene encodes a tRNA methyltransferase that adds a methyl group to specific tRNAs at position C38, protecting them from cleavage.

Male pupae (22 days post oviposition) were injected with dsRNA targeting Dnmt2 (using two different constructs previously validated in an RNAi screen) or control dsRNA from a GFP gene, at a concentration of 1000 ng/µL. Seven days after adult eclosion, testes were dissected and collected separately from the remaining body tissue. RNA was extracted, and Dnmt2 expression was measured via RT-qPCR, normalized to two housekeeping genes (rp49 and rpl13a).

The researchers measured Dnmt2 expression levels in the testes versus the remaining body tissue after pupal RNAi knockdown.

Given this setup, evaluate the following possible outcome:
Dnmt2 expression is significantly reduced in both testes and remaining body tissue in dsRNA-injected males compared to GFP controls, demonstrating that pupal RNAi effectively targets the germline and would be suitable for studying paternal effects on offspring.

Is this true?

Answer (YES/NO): YES